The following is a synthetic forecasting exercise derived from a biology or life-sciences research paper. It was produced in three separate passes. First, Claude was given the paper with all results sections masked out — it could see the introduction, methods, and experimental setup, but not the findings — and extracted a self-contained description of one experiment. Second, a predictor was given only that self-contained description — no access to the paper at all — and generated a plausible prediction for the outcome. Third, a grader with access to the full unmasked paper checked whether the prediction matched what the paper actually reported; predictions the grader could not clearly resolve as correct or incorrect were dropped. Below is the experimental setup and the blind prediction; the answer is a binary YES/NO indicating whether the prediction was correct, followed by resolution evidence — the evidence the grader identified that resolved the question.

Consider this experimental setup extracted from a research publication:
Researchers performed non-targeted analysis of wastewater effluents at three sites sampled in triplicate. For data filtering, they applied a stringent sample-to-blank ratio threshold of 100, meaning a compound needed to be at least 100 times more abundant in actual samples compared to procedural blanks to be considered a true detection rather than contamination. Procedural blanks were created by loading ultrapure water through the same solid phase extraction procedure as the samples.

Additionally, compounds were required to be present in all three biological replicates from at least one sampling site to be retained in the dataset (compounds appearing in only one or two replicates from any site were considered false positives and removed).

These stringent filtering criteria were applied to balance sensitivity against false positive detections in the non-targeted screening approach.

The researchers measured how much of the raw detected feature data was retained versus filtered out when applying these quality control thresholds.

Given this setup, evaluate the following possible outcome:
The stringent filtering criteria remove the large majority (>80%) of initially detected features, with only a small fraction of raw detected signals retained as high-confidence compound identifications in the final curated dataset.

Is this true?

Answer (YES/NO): YES